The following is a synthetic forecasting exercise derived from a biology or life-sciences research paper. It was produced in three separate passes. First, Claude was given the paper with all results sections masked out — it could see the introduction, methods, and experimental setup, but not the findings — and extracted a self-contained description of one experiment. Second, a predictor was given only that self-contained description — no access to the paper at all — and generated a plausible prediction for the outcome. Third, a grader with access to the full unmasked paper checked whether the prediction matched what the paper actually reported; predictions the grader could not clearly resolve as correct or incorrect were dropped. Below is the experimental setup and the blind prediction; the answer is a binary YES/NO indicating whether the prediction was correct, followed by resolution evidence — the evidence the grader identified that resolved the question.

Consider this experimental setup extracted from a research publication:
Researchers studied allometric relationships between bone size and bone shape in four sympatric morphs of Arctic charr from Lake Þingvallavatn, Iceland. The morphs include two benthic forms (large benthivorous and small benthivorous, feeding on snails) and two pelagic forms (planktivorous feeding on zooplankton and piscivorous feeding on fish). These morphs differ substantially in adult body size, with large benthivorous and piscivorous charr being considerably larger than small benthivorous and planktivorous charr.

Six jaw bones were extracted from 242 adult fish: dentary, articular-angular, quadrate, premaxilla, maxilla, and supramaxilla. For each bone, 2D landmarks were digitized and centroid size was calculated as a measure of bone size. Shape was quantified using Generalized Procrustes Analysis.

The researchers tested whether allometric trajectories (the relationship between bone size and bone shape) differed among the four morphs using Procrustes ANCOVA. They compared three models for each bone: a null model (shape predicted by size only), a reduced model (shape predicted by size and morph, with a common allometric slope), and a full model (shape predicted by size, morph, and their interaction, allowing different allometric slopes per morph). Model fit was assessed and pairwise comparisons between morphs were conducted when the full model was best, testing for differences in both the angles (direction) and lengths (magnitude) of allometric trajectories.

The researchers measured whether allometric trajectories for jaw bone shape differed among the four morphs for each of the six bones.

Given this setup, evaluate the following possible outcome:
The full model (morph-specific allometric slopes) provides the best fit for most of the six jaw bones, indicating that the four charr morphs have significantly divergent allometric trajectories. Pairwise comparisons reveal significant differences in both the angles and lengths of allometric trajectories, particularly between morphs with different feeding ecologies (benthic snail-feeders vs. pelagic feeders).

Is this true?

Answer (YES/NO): NO